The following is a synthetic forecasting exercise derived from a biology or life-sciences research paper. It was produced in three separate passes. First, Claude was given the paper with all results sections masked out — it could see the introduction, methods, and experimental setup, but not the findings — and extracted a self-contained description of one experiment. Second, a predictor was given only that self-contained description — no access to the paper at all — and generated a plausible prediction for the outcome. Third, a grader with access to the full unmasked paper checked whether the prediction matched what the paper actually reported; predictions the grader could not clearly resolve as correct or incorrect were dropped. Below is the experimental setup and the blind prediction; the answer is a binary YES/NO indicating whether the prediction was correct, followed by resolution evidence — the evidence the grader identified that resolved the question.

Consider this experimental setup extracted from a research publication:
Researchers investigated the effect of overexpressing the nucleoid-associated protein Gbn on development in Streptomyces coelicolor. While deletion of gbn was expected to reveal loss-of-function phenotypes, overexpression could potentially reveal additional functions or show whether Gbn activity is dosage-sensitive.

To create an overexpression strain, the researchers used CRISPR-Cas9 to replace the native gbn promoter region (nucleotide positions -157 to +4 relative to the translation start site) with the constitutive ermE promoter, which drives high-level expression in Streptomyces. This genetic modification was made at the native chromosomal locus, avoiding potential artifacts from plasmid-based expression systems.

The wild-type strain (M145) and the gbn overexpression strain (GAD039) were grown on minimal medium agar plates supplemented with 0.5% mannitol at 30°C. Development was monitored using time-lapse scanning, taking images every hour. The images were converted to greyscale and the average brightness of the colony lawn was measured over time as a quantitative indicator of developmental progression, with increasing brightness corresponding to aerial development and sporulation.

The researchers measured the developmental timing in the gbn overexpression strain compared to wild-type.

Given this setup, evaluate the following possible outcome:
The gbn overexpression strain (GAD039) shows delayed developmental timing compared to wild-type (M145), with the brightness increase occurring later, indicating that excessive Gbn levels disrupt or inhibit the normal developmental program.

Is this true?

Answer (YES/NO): YES